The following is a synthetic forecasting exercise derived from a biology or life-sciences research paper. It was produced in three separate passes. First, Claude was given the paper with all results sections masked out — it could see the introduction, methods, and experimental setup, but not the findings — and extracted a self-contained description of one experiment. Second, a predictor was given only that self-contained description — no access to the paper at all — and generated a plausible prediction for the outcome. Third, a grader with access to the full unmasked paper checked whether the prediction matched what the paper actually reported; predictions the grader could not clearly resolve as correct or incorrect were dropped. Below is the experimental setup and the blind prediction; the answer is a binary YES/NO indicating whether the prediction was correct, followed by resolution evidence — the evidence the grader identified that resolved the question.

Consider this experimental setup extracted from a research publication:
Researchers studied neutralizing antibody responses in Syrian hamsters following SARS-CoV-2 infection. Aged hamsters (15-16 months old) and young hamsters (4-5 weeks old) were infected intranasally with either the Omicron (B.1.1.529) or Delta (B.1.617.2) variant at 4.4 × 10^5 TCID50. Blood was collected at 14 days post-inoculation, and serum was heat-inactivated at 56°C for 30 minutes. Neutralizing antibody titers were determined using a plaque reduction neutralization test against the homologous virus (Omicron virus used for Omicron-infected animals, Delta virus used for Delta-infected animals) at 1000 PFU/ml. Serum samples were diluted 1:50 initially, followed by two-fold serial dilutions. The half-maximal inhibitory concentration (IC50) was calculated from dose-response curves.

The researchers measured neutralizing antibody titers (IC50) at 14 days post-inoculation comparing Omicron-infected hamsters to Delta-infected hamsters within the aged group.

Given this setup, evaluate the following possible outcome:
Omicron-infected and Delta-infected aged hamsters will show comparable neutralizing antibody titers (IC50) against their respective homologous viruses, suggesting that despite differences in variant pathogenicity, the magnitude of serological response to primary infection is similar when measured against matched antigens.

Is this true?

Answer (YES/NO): NO